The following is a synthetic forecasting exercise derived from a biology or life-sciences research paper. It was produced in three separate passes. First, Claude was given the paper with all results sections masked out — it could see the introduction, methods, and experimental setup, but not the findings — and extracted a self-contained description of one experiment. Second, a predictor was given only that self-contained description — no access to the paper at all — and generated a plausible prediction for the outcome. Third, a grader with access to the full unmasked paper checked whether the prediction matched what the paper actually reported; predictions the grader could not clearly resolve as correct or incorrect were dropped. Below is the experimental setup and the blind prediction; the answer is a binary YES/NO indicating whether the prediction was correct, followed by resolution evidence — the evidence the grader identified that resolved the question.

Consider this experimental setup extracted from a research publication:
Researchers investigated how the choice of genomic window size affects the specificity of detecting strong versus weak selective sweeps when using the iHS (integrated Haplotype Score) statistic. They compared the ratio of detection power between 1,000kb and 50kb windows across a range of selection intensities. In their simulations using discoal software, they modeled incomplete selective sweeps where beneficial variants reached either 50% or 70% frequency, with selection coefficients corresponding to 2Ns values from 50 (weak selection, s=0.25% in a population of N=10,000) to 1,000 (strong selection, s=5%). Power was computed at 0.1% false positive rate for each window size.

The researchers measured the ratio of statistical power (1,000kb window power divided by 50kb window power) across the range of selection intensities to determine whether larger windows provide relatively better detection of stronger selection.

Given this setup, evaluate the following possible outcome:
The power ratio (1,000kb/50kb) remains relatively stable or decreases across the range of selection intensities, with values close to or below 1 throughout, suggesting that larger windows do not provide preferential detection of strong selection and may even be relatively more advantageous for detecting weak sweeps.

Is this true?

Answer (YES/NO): NO